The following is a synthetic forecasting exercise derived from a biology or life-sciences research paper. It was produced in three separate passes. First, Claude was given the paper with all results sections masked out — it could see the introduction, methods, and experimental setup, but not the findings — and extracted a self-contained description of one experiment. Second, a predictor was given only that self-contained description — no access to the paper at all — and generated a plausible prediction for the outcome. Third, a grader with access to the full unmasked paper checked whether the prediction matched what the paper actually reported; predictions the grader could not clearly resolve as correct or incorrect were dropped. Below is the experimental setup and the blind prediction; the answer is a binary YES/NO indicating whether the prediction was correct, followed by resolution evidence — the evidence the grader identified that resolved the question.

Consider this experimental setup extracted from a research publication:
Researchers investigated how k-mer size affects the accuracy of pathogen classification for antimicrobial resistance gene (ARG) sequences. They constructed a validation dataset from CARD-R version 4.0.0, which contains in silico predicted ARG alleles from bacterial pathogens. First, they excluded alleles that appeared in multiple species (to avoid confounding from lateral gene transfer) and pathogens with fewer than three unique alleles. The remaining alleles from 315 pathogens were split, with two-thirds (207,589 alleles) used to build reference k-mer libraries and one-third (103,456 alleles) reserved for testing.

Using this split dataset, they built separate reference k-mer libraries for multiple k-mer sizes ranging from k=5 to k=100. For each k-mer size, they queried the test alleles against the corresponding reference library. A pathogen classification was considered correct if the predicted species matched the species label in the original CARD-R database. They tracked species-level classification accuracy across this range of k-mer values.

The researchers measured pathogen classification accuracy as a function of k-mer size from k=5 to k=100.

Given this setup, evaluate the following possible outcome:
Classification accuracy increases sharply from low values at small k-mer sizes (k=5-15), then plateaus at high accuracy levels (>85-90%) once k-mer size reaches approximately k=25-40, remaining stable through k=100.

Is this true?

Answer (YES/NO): NO